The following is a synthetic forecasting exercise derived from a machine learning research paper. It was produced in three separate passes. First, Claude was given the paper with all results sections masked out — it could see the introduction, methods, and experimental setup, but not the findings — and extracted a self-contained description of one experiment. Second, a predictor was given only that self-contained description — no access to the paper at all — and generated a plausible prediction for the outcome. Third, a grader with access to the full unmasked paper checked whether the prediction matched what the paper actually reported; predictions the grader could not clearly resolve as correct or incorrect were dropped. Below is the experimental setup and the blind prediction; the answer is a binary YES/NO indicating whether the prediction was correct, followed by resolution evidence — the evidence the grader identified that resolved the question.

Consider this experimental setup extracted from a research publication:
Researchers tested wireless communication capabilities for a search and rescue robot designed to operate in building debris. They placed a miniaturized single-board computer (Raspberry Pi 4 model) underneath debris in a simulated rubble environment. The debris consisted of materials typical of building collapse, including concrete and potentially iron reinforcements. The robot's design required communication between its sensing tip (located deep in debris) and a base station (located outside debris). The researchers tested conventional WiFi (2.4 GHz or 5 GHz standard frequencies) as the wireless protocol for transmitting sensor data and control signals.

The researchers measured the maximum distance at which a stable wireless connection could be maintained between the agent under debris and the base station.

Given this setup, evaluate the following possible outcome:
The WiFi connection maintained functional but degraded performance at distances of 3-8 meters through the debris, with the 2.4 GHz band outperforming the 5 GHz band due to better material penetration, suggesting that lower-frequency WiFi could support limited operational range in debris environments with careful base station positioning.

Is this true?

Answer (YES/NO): NO